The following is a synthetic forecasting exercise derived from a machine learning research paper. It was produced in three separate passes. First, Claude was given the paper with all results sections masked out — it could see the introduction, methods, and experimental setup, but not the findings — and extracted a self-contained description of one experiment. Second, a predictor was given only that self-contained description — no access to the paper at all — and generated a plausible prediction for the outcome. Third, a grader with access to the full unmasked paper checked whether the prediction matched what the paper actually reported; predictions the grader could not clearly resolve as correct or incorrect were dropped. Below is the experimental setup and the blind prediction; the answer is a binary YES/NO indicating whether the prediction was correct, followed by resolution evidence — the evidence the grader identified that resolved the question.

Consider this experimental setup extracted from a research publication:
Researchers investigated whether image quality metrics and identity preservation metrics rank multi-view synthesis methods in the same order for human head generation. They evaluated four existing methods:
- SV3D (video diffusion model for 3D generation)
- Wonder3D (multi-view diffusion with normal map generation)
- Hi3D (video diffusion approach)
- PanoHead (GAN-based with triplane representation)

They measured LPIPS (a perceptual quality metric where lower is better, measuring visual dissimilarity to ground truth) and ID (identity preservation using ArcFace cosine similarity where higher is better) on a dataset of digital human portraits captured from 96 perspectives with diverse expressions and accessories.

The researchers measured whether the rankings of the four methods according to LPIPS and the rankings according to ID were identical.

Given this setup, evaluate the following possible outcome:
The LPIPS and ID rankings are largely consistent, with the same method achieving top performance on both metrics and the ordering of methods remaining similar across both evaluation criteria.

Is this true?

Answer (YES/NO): NO